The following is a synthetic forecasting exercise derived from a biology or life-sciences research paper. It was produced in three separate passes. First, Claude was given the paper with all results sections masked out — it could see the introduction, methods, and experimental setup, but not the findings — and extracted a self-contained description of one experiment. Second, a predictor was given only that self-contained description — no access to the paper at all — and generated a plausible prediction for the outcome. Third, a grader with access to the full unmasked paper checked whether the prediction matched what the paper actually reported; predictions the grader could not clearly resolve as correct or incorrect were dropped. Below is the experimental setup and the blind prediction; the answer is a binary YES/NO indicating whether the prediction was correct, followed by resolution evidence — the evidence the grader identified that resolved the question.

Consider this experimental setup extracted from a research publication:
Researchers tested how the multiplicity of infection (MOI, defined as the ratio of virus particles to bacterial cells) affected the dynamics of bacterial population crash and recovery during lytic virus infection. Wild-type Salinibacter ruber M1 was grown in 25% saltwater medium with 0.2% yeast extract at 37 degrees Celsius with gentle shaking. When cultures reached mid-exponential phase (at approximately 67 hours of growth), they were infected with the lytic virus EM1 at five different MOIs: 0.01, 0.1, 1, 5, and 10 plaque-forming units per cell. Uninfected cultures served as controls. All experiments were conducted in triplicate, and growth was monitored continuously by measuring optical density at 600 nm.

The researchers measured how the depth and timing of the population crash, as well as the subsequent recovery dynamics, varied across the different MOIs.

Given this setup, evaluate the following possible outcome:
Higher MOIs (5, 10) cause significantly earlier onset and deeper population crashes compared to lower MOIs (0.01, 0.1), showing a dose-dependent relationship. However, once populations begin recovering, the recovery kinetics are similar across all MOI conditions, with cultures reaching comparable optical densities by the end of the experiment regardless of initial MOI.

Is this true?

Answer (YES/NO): NO